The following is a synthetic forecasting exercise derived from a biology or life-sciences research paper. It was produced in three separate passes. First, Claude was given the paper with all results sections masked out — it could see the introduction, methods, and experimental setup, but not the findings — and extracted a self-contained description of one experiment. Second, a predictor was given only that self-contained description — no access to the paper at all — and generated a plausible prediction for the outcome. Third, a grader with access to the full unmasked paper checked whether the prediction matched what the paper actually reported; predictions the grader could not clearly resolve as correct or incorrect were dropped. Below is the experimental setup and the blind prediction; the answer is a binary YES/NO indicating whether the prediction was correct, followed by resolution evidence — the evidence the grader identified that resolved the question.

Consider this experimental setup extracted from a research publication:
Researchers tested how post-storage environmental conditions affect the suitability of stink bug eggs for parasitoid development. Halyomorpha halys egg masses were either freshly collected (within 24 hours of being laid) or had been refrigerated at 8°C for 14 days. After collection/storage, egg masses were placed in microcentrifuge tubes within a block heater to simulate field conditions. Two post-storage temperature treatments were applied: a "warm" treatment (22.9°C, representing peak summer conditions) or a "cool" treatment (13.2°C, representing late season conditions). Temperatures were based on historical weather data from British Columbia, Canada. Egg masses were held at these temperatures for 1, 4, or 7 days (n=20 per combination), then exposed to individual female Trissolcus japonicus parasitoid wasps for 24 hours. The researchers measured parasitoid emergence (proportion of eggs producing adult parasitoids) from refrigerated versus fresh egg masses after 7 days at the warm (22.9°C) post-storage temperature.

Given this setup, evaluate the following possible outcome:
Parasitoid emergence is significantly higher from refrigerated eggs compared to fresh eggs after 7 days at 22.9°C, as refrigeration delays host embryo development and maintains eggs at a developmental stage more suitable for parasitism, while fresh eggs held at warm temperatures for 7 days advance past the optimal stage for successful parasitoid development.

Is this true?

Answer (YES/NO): YES